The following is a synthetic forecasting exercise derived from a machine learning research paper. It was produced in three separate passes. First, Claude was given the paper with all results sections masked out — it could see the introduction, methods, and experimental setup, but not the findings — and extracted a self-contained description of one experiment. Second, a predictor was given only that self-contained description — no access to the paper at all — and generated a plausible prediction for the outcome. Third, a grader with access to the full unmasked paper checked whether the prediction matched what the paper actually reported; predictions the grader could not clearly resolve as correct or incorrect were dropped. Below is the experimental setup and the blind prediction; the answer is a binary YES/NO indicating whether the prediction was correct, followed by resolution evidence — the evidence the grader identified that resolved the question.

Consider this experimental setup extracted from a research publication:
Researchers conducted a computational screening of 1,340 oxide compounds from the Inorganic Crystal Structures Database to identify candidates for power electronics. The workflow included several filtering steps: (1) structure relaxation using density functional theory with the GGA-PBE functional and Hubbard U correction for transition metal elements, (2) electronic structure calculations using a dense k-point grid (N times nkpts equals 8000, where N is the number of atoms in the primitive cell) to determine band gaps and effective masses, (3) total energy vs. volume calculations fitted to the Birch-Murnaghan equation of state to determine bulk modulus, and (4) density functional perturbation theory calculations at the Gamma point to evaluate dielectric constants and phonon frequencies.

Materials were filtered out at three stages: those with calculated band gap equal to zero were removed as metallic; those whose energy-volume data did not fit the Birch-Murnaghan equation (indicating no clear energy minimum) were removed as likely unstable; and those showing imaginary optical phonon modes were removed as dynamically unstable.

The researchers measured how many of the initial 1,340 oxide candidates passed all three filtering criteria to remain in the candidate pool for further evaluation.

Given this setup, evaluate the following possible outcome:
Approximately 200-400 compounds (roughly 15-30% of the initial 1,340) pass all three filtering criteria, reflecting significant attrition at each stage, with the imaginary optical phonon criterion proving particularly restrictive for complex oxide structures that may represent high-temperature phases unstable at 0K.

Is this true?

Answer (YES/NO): NO